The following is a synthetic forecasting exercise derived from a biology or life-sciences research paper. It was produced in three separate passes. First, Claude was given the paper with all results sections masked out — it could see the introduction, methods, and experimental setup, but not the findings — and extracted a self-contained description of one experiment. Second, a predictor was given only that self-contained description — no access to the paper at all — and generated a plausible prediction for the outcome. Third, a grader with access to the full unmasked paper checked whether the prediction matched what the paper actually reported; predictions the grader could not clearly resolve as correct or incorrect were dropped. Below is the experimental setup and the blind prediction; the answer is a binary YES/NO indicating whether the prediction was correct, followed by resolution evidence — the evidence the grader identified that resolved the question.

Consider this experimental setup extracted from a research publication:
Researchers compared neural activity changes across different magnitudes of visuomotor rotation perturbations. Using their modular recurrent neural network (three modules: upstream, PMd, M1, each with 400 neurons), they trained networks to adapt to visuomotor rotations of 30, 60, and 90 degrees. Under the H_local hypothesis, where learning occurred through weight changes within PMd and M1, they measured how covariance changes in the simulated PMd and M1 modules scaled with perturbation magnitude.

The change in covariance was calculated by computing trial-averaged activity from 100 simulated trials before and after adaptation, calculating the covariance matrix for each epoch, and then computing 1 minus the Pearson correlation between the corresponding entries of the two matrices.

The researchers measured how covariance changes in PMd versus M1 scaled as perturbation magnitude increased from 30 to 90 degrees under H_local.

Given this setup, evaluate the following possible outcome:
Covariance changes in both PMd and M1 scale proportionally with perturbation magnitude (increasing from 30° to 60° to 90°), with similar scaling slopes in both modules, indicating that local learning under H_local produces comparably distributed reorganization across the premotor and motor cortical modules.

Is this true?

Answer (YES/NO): NO